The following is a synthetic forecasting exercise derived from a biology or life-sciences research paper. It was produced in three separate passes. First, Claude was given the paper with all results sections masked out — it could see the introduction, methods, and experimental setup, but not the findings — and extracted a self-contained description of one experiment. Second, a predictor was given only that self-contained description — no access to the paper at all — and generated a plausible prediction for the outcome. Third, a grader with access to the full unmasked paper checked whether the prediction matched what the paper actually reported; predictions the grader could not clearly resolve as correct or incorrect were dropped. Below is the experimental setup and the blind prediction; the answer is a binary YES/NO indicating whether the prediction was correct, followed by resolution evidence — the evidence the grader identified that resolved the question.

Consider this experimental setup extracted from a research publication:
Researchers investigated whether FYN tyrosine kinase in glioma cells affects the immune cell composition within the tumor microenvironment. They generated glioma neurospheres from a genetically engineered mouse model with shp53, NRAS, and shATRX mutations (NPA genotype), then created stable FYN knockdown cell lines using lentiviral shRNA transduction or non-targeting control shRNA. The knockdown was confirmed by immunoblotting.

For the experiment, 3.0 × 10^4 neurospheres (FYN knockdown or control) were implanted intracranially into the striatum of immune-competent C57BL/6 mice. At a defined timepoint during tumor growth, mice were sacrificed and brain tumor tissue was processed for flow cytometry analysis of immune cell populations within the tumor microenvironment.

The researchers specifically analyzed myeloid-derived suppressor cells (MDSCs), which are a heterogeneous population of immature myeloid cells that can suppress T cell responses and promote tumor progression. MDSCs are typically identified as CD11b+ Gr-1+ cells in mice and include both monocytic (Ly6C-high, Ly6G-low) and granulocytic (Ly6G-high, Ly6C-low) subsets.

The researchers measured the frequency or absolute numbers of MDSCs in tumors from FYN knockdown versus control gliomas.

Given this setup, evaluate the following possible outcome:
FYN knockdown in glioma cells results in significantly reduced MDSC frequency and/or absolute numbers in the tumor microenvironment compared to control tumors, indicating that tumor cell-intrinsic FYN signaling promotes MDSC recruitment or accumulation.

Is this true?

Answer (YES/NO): YES